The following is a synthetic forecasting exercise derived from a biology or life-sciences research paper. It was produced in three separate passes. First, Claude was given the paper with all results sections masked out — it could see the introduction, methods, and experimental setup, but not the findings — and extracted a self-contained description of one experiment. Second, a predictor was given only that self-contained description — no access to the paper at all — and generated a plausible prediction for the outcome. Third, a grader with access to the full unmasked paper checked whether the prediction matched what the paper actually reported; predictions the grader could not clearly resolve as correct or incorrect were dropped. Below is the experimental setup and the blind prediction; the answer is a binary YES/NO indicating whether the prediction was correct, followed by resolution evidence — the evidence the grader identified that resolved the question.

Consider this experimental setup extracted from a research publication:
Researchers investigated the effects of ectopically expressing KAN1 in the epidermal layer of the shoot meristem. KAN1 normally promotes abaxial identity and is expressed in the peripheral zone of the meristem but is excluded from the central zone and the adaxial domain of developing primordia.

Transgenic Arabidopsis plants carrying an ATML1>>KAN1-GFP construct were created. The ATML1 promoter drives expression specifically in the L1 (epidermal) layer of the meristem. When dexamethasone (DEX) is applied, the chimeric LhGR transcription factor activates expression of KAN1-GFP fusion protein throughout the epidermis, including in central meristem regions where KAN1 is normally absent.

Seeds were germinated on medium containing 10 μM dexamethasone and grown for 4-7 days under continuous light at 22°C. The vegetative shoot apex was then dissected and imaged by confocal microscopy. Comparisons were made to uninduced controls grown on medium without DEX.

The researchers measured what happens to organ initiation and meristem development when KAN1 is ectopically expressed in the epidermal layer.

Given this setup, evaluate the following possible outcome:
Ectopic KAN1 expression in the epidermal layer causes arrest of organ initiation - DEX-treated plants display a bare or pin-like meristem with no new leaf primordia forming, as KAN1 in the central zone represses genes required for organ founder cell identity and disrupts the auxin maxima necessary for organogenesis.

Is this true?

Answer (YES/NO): YES